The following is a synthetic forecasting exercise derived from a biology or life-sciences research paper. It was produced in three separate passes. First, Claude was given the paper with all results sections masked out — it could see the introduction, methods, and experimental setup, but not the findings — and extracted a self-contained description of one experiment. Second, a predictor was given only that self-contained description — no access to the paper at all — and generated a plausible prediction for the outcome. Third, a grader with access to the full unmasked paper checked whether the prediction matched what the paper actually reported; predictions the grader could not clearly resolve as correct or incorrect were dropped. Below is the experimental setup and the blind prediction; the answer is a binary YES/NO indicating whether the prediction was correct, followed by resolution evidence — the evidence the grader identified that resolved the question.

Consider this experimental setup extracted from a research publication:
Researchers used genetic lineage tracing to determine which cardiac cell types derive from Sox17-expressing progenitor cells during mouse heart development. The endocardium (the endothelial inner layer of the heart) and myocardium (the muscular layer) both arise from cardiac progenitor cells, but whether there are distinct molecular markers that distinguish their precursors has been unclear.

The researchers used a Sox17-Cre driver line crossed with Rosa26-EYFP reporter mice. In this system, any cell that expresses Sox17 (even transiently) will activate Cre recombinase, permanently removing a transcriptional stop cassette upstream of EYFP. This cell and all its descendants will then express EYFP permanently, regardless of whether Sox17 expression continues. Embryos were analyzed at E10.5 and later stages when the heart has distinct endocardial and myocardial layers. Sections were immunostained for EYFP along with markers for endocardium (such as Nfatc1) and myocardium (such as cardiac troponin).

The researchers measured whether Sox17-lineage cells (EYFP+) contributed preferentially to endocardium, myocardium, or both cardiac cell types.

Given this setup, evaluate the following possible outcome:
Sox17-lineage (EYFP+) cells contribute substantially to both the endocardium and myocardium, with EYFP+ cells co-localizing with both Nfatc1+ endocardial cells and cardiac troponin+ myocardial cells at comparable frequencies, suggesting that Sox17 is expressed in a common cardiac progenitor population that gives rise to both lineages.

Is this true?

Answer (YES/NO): NO